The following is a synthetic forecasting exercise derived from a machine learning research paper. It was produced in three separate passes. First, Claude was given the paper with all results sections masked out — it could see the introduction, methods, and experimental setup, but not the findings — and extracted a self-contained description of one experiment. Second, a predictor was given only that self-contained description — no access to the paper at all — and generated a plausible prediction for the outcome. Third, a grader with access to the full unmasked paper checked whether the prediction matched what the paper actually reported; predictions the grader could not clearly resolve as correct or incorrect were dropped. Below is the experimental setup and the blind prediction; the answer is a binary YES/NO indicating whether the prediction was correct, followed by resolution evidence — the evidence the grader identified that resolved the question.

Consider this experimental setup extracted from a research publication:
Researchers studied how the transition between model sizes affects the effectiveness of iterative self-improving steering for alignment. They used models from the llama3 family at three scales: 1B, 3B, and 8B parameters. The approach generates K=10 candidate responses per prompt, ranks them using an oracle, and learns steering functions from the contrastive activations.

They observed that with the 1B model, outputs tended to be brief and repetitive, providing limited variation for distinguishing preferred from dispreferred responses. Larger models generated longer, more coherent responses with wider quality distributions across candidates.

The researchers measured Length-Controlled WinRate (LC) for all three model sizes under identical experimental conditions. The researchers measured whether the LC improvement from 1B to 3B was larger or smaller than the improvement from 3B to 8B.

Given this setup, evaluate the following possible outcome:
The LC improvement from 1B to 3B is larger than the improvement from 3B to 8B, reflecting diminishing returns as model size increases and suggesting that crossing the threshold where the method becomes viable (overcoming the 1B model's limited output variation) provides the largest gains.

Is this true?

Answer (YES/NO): YES